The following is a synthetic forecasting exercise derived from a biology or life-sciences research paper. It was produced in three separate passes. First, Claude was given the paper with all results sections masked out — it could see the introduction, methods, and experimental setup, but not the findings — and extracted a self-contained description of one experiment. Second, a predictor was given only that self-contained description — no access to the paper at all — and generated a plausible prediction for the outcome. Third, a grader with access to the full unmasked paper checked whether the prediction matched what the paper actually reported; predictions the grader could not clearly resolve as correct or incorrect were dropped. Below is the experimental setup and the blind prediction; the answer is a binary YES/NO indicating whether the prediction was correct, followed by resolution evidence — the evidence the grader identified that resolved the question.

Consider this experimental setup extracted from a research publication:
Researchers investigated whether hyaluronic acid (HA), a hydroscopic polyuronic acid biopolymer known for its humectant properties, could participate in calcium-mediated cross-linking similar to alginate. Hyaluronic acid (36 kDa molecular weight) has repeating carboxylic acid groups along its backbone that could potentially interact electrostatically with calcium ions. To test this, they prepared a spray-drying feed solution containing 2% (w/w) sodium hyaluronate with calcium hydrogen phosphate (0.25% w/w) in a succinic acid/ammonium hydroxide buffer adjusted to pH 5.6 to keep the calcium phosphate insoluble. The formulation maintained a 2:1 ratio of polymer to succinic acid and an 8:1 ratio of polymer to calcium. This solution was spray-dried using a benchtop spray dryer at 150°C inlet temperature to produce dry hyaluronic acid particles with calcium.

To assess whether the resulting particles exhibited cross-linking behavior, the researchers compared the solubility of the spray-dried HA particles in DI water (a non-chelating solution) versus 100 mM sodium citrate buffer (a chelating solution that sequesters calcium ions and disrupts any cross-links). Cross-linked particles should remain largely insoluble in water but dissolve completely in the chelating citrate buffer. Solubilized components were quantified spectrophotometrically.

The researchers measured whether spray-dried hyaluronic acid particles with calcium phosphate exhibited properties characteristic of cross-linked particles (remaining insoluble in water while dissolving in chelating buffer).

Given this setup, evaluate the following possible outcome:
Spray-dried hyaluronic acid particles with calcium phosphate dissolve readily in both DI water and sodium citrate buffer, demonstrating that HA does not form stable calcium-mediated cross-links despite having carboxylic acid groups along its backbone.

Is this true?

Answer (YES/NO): NO